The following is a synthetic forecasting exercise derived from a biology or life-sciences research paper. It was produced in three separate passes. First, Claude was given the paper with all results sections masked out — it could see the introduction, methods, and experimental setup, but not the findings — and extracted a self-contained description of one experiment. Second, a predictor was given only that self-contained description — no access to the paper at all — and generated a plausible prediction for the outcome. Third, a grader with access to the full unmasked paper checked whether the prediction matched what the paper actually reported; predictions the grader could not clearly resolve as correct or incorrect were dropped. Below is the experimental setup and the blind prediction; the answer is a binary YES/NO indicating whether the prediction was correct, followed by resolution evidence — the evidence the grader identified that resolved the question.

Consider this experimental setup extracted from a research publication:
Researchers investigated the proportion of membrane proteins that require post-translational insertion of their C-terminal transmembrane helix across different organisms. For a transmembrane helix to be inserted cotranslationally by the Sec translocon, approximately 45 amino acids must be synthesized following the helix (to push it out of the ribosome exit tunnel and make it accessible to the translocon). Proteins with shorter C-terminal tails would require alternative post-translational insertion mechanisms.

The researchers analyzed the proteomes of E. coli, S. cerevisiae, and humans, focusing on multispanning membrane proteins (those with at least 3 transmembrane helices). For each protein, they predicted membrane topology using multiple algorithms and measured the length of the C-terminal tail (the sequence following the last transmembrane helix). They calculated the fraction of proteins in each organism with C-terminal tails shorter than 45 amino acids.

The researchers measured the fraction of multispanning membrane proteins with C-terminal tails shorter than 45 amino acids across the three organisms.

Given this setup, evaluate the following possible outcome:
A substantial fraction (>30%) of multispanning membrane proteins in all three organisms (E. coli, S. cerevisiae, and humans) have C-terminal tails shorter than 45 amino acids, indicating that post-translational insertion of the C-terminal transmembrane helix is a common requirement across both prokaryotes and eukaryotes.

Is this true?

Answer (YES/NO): YES